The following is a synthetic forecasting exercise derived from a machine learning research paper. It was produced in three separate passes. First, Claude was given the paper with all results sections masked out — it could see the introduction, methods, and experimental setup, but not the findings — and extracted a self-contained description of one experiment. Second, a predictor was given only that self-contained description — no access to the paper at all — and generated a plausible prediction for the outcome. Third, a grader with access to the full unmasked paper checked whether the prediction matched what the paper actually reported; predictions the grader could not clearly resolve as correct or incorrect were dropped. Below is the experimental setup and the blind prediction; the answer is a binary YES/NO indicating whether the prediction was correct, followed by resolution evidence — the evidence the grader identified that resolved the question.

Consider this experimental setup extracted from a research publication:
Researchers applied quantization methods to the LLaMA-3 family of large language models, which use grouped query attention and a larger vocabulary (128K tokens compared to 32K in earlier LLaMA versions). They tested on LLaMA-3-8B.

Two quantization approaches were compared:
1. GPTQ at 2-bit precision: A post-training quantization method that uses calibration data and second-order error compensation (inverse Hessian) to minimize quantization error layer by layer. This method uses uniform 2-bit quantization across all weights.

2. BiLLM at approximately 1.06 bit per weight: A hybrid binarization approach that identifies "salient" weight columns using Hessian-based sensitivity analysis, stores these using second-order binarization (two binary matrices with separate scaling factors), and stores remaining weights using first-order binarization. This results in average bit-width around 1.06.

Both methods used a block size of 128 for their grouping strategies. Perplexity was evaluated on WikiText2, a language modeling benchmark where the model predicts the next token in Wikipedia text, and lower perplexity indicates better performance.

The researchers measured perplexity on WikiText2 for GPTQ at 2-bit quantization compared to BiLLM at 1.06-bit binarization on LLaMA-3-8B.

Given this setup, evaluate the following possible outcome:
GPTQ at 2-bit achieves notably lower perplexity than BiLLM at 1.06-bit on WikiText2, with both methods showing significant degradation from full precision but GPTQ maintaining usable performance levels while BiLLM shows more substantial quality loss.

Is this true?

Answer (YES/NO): NO